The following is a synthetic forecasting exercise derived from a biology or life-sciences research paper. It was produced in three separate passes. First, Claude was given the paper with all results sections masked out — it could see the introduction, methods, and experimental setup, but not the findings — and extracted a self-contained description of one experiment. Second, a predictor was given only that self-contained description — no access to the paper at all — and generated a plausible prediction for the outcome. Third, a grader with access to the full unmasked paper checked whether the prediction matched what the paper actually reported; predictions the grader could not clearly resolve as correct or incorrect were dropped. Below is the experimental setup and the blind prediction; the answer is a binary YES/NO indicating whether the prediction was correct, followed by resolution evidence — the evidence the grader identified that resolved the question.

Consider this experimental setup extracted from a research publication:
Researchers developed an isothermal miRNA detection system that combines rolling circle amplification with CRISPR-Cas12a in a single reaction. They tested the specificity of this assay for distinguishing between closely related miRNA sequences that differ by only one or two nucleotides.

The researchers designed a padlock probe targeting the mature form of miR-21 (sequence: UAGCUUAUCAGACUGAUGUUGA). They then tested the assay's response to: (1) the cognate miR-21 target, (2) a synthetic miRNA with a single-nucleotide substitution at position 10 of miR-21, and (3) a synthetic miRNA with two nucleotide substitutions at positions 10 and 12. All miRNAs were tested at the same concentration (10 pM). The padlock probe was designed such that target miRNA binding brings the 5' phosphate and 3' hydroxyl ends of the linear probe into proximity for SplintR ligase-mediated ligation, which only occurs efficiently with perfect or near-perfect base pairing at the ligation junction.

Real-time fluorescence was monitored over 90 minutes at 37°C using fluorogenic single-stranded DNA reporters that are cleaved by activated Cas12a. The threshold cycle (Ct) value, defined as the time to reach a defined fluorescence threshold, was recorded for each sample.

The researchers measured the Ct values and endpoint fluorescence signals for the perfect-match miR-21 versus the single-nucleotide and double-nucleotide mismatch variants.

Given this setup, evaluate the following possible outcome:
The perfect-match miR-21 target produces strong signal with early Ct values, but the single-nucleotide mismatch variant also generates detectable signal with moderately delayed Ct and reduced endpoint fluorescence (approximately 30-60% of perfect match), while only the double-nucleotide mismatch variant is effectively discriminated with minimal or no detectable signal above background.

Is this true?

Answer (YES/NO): NO